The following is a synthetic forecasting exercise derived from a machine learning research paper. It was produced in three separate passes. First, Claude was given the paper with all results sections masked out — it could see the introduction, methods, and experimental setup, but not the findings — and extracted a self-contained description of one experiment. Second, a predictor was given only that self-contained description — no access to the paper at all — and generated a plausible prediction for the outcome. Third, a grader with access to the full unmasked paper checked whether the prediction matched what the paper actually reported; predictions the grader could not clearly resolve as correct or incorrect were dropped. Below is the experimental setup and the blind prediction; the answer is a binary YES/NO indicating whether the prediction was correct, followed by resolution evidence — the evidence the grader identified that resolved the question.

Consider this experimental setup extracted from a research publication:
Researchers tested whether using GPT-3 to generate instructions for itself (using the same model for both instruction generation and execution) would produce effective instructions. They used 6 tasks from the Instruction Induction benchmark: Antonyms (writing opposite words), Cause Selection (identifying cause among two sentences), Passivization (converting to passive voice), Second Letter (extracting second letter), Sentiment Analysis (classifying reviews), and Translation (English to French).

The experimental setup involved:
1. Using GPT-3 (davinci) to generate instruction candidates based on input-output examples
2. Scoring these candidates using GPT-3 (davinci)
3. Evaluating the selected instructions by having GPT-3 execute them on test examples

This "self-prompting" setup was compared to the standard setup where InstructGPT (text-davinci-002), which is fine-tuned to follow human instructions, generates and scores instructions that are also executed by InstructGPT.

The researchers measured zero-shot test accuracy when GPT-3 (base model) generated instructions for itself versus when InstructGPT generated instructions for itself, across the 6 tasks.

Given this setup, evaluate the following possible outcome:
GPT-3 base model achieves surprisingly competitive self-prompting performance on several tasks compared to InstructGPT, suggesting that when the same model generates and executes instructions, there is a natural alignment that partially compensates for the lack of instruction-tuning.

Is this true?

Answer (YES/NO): YES